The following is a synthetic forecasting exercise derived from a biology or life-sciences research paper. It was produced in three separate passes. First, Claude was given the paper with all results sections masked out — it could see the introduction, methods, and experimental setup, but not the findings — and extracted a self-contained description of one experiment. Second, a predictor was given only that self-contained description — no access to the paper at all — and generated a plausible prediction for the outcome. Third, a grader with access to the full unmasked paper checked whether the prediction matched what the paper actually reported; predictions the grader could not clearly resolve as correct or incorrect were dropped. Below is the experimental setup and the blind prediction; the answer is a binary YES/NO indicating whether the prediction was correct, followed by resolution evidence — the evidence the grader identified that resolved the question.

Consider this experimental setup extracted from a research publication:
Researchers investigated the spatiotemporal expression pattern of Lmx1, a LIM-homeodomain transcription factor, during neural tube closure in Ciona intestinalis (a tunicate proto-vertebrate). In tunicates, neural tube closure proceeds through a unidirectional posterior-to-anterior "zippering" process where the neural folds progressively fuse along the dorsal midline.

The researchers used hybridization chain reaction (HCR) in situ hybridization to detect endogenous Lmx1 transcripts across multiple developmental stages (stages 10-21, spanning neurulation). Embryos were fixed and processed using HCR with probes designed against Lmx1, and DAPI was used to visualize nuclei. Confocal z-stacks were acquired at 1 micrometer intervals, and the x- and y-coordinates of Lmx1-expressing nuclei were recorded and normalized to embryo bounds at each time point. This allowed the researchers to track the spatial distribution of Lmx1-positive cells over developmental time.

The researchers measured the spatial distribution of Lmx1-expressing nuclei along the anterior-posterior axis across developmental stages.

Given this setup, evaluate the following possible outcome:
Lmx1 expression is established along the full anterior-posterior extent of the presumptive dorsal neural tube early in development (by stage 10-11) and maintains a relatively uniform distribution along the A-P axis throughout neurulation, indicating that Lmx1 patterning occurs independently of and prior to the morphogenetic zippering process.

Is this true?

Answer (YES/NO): NO